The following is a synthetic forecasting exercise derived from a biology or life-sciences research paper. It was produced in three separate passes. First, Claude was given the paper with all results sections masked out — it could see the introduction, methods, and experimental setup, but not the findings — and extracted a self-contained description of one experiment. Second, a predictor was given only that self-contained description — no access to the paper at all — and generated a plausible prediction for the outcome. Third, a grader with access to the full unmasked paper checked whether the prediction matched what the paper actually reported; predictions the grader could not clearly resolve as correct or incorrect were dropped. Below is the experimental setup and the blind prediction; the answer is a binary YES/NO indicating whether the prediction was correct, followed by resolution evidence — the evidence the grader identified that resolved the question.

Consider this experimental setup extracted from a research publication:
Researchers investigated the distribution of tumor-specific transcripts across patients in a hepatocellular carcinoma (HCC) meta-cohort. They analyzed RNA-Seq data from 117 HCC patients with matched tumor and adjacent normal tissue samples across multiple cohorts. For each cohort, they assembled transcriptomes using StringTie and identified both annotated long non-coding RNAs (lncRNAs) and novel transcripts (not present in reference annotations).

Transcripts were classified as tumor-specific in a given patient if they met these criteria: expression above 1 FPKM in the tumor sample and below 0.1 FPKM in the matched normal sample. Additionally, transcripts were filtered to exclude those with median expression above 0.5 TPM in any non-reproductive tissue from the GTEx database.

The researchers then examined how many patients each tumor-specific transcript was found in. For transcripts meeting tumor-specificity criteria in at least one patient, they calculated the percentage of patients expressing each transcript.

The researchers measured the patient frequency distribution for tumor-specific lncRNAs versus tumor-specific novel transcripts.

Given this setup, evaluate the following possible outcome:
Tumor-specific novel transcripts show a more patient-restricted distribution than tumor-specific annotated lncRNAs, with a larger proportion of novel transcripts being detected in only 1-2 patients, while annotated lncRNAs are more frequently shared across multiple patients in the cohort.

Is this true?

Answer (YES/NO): YES